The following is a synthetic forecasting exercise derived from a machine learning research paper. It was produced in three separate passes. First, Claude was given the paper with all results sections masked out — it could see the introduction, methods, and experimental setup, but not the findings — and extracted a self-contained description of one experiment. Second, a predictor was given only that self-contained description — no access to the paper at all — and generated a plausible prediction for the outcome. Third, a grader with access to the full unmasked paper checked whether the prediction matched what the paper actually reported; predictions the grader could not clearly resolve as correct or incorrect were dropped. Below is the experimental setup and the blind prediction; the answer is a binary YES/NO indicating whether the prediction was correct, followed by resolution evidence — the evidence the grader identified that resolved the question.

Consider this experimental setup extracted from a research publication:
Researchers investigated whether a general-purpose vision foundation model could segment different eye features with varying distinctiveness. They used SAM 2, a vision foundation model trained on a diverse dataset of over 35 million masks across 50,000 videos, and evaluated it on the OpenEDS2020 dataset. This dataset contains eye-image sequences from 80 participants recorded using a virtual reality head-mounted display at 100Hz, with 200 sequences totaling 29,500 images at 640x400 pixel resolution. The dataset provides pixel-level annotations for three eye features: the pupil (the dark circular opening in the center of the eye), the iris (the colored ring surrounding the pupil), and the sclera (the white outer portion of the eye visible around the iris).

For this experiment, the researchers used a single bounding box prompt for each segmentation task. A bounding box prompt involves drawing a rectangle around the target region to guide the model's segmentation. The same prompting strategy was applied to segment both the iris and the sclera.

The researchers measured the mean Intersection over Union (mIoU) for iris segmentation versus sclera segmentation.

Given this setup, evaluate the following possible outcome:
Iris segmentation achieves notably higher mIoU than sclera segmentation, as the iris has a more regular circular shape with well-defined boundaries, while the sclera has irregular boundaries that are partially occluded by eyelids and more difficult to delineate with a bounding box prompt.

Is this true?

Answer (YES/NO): YES